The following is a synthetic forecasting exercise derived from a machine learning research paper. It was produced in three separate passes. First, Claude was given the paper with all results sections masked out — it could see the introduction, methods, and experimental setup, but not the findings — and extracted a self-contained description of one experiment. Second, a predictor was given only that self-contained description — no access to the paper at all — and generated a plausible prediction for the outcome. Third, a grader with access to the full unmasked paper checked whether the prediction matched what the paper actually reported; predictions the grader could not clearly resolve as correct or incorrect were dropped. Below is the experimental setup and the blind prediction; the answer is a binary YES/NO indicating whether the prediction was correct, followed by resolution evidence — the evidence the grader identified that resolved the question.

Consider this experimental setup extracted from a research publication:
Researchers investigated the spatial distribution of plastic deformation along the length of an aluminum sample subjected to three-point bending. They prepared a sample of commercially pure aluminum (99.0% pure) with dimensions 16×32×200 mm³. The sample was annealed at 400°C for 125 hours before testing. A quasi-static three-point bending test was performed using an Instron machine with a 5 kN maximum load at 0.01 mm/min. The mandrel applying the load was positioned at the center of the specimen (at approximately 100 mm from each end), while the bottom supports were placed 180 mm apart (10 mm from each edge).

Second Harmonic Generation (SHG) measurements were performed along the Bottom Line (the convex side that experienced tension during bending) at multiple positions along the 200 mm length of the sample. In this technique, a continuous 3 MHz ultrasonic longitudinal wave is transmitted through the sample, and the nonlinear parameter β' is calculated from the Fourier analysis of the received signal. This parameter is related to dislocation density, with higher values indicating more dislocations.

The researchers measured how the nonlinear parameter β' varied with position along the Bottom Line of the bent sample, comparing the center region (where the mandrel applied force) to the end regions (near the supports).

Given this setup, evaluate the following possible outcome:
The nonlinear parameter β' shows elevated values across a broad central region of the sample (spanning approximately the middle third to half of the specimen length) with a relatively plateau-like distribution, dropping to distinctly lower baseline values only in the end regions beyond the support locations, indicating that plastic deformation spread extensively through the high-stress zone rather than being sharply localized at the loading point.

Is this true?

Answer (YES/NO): NO